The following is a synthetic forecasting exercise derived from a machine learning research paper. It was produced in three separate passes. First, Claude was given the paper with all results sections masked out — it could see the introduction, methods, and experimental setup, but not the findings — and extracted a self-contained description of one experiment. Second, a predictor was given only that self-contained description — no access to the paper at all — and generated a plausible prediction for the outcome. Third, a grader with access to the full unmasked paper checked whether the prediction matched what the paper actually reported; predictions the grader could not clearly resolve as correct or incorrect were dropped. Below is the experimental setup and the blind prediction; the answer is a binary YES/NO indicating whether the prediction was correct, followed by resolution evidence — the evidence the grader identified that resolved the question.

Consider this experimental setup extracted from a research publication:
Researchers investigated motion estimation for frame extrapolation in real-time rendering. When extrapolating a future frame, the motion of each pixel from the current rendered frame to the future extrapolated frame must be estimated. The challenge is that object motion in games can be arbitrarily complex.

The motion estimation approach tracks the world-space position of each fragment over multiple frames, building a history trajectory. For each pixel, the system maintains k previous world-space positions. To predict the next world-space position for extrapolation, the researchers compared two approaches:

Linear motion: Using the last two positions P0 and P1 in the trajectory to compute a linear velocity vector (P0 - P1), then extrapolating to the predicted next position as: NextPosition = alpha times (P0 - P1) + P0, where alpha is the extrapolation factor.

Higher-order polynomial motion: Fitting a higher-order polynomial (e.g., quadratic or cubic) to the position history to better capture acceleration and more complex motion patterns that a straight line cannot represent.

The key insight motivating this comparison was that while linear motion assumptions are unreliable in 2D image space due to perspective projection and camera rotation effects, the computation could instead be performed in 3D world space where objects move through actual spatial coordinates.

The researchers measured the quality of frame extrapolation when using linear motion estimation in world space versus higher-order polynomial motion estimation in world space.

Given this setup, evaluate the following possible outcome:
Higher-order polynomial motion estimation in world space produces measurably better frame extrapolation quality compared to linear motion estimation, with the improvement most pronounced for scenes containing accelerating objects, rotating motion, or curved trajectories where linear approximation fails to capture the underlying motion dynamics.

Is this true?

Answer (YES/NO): NO